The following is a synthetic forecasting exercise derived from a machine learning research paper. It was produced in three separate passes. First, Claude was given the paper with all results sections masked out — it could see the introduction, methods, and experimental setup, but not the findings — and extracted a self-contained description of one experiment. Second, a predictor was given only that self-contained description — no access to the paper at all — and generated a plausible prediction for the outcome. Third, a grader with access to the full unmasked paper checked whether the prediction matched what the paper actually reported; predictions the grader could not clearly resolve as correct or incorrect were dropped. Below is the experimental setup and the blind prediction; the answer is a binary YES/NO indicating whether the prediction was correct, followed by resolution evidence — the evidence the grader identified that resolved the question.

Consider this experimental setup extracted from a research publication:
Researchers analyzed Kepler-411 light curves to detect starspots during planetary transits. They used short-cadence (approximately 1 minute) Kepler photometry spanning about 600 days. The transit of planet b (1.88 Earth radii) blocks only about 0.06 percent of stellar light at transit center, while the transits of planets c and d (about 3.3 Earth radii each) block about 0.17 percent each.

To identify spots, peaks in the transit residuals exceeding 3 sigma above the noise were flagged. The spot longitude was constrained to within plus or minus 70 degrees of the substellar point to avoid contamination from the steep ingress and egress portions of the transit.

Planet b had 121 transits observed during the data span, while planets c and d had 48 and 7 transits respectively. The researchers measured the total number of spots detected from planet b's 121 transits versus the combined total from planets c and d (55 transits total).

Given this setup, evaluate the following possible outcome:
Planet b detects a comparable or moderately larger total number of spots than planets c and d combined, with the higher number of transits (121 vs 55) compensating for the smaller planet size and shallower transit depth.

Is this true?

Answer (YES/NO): NO